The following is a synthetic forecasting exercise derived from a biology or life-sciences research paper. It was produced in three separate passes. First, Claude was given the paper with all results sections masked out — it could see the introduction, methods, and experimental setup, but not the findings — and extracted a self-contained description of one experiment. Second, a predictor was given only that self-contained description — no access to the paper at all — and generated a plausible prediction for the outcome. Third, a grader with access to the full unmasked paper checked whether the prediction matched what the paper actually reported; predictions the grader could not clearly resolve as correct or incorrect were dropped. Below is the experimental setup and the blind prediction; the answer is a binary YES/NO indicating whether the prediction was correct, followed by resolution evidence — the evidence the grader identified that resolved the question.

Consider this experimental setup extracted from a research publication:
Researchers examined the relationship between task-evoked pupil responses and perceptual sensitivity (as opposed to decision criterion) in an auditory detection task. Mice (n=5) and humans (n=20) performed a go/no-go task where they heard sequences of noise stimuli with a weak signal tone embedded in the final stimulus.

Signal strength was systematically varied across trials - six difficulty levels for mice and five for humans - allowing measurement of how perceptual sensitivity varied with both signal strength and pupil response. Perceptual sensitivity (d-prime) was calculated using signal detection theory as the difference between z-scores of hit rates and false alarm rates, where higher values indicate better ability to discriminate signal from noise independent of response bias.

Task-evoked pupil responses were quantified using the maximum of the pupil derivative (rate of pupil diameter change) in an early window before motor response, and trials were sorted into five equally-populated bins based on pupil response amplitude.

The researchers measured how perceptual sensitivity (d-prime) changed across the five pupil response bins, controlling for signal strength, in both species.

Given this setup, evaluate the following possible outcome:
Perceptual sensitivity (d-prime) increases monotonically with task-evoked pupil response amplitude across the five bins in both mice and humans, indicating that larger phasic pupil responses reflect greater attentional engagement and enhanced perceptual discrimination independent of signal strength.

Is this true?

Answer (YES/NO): NO